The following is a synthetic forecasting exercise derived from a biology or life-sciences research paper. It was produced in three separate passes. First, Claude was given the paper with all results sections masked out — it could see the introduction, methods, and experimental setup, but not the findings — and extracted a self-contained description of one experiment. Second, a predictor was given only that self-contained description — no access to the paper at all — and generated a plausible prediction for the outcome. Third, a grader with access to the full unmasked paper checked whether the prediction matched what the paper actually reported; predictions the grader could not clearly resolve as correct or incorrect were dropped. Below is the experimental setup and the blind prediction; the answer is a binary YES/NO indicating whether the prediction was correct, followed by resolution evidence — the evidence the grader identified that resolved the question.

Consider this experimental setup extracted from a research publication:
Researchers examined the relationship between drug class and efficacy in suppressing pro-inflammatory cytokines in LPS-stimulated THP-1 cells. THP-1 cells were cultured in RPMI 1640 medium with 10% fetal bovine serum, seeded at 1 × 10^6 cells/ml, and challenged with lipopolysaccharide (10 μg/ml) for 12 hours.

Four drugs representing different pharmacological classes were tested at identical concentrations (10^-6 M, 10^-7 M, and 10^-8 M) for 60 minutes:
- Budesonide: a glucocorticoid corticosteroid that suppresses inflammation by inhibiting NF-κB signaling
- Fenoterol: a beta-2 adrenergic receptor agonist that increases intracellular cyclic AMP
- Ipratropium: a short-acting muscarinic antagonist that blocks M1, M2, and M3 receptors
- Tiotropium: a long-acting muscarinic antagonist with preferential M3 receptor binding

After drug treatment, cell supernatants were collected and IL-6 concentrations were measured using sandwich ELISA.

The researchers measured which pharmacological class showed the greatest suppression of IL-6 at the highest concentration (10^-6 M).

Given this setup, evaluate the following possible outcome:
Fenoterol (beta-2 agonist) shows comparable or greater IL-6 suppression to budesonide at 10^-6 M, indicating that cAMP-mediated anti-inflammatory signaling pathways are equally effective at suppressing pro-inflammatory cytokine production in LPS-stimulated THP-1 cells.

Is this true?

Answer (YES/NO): NO